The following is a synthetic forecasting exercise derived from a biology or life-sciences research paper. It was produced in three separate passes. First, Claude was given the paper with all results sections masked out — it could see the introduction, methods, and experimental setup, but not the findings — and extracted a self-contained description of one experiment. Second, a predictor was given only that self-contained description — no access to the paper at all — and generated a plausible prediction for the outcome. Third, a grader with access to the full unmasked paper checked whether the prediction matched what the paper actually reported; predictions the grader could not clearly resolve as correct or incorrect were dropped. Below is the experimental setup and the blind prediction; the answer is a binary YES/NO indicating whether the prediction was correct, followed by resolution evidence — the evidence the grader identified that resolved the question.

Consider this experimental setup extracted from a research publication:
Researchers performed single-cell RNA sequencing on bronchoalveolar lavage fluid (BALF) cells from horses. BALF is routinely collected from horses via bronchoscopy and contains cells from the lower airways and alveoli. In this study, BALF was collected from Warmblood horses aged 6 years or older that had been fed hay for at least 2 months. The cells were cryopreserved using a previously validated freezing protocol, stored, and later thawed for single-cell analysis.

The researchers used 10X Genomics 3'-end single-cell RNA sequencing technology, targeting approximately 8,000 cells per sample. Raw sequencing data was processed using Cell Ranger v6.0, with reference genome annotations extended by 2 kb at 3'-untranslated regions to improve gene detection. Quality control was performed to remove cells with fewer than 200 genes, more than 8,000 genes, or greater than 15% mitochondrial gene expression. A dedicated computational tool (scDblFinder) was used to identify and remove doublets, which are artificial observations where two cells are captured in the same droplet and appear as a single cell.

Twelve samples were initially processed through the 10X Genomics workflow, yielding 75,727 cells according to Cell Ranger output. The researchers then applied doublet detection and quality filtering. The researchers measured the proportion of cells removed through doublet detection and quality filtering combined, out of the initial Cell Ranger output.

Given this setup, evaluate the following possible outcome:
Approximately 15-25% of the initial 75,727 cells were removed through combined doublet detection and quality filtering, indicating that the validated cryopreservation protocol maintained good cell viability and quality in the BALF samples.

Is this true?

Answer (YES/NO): NO